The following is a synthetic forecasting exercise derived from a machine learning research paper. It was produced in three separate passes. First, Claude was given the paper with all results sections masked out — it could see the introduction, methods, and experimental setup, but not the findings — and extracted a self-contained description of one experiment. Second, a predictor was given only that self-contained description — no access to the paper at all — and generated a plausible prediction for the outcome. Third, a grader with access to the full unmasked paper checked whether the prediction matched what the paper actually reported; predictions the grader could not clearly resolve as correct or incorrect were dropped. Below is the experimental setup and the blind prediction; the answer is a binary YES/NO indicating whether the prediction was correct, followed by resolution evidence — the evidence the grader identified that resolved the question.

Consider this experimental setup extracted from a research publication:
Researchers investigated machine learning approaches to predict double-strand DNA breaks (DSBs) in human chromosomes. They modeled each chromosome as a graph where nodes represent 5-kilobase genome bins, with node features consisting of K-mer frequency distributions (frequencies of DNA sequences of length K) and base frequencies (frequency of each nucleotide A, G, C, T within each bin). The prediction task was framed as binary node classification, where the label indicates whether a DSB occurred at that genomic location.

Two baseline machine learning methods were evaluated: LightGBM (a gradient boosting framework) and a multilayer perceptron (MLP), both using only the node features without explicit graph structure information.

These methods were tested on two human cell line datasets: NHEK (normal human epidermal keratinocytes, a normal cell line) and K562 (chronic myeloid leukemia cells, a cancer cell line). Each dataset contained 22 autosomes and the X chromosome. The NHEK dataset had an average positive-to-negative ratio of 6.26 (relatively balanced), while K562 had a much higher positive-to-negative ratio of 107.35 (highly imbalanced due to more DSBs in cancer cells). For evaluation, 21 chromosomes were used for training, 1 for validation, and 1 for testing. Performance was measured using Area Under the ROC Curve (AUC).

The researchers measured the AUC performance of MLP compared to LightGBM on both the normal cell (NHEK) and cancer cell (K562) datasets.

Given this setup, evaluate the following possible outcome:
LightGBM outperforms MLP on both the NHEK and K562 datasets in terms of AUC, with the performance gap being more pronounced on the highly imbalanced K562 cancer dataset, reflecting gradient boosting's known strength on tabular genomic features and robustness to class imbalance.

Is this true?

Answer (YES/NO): NO